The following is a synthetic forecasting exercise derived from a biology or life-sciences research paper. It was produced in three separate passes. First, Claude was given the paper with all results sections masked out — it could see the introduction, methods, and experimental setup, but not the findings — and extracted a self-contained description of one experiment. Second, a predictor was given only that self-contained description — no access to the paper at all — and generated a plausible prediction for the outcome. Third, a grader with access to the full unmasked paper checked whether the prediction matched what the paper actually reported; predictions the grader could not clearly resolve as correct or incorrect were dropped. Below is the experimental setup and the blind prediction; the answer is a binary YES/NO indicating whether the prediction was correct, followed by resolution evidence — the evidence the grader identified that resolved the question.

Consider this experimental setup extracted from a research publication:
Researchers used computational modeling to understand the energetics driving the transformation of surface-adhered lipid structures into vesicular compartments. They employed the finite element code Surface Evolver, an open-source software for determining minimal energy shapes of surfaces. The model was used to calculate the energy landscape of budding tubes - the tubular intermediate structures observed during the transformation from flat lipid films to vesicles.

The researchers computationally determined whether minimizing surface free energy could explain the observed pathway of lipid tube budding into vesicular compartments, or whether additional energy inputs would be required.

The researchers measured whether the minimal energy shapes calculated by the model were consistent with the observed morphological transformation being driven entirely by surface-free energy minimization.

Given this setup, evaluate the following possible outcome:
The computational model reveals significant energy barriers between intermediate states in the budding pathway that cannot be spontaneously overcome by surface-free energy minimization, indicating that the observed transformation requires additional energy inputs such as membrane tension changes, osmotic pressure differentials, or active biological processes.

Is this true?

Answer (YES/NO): NO